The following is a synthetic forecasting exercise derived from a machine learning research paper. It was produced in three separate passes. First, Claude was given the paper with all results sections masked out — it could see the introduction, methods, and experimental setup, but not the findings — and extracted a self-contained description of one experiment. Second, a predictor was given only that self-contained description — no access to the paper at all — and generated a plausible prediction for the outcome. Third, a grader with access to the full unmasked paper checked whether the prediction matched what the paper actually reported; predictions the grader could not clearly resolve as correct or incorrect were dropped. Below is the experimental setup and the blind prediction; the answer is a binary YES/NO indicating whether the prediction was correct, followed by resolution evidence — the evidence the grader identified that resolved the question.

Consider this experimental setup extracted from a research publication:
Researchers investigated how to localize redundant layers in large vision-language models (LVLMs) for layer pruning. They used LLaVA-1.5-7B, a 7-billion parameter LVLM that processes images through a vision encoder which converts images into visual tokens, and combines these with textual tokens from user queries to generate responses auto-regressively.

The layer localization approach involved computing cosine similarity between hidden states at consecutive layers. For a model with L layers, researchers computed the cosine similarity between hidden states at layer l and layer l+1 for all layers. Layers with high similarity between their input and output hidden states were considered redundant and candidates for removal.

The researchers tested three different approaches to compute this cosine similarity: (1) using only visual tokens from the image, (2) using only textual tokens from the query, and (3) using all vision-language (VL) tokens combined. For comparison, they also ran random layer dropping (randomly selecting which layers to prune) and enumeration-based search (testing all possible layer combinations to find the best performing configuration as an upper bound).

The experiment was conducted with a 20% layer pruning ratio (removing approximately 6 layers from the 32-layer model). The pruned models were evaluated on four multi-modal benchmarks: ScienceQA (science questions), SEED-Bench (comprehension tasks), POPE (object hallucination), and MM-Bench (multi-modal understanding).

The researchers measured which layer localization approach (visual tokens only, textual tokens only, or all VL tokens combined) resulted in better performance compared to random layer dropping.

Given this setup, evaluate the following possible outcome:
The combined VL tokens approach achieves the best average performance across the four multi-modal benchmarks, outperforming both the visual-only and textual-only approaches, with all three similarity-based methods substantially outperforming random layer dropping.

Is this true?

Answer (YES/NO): NO